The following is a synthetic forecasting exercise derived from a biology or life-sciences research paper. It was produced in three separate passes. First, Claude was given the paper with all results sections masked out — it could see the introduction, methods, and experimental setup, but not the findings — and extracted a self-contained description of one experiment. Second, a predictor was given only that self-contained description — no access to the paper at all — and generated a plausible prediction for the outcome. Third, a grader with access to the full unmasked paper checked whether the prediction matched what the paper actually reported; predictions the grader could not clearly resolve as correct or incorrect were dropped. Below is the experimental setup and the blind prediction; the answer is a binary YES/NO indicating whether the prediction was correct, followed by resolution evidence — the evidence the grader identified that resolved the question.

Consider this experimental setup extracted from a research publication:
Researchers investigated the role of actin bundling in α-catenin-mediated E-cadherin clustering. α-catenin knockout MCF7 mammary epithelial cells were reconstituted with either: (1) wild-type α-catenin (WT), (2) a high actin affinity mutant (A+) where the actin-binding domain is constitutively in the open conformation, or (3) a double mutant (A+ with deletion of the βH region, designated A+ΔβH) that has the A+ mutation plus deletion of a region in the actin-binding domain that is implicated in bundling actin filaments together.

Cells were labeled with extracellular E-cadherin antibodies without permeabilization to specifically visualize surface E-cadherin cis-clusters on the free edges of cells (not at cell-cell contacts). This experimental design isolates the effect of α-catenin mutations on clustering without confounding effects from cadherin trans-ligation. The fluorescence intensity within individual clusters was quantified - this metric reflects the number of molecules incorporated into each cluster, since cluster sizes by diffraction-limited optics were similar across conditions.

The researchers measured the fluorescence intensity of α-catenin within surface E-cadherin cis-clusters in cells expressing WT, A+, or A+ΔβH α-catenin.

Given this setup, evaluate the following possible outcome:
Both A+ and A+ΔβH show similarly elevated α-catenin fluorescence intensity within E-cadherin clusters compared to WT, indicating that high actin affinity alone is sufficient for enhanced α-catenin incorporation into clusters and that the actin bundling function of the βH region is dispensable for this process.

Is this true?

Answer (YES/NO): NO